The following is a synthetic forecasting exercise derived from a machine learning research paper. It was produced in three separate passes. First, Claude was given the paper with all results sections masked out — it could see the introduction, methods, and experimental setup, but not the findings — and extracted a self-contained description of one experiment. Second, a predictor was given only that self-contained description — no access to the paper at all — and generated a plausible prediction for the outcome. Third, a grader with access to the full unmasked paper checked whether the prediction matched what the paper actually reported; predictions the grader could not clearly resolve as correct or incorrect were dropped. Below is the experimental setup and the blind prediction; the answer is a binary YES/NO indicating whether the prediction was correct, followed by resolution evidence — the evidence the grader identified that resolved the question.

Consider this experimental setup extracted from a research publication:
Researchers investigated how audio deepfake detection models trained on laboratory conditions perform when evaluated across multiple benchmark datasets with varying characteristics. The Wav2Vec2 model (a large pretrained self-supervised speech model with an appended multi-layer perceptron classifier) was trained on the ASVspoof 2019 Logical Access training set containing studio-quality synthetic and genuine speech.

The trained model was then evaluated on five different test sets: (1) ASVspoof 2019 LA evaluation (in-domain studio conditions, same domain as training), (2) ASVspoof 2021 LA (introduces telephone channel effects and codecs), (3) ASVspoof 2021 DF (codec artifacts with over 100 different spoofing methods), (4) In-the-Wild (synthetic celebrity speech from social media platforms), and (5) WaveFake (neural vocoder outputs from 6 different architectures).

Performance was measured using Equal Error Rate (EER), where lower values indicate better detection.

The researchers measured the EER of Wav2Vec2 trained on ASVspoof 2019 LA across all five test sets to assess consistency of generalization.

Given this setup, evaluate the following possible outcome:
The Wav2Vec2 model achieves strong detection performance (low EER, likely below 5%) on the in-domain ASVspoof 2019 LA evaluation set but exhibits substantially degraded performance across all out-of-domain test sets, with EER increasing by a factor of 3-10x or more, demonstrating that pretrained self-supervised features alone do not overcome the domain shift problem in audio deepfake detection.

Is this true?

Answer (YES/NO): NO